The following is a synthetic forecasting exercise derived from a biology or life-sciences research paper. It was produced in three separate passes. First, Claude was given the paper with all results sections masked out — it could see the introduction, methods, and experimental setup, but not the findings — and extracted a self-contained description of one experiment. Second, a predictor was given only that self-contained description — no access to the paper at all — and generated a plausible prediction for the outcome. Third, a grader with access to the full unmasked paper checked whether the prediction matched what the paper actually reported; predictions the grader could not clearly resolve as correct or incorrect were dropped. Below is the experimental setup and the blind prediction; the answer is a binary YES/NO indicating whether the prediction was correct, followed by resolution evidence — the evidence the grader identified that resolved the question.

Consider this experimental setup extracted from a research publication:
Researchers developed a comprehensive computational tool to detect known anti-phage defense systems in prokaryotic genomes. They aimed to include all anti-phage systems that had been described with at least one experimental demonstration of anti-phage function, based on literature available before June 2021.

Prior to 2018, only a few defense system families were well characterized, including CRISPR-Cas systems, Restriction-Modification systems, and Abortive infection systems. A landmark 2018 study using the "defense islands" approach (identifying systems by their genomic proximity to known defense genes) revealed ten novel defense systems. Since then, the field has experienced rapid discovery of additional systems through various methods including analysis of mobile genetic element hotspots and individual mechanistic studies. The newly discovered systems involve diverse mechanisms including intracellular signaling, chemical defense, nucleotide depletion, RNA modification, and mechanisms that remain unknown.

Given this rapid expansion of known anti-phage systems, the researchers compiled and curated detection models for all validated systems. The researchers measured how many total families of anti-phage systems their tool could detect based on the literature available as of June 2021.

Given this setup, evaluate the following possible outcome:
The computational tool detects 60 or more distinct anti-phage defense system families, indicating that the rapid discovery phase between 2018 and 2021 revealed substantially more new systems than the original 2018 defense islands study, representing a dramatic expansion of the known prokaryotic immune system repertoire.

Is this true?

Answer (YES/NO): YES